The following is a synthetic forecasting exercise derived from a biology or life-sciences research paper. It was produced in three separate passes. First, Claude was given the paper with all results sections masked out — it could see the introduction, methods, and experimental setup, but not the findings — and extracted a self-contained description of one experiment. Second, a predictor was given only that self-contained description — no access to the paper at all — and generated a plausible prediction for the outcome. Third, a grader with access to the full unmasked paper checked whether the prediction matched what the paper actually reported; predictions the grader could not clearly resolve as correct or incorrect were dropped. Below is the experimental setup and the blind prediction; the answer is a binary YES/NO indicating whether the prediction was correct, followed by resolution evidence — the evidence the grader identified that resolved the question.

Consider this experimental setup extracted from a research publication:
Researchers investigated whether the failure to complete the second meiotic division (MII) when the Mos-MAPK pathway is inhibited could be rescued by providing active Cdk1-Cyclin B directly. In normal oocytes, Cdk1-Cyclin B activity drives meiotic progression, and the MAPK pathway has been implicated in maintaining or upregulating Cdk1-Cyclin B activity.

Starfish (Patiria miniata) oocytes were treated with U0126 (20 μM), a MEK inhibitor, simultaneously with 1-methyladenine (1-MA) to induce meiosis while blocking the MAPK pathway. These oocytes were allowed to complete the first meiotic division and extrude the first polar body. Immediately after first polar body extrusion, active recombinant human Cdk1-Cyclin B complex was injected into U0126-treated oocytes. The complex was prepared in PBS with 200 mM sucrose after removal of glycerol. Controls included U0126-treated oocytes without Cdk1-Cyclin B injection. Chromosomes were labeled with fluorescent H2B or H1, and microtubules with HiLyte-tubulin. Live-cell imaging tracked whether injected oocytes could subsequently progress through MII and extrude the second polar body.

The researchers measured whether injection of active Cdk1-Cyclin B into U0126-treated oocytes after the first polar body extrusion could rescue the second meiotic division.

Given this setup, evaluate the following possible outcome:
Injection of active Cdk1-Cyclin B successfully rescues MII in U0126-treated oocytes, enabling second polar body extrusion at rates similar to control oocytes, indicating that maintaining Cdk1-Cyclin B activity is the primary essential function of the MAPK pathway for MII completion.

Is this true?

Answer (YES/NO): NO